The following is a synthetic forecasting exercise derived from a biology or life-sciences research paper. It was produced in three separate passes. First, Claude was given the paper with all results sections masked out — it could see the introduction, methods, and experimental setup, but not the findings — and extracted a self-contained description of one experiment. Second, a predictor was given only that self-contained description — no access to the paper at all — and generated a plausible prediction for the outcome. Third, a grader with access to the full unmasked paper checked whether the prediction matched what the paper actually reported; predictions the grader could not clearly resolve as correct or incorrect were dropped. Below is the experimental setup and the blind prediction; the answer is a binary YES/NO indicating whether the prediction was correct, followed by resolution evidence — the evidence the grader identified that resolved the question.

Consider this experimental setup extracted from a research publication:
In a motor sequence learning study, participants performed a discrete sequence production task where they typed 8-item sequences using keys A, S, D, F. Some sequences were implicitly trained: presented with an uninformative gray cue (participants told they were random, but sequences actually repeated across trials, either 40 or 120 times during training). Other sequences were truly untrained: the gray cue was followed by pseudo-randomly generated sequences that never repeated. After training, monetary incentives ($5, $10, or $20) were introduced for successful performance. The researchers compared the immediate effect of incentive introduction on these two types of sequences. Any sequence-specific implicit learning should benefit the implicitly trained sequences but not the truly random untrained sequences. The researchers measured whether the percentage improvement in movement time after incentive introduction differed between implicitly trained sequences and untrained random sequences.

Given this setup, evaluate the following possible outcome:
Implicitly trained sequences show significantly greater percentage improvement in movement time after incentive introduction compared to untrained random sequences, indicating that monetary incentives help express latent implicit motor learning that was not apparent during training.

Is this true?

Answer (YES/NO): NO